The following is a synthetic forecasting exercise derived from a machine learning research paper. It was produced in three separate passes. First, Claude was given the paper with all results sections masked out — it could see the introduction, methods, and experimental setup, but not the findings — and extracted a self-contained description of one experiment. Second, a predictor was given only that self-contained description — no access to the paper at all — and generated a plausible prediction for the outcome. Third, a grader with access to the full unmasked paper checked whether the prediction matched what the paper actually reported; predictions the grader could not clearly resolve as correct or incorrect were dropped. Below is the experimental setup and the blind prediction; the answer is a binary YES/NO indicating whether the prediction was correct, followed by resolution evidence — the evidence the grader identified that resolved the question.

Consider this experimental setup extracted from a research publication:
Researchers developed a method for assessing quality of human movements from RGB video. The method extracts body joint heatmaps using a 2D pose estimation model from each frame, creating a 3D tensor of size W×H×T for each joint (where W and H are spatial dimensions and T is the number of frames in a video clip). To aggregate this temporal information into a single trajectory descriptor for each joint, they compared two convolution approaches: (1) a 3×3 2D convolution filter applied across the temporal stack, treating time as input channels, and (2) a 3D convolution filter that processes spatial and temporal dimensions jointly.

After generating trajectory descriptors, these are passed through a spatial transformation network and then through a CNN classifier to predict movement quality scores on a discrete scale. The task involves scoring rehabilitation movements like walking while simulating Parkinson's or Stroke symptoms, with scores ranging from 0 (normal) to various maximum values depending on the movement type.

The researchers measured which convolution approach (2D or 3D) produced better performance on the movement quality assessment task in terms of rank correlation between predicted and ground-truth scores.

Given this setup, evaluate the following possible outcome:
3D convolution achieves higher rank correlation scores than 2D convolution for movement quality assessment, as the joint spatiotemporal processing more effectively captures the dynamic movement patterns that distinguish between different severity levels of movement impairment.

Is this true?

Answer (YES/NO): NO